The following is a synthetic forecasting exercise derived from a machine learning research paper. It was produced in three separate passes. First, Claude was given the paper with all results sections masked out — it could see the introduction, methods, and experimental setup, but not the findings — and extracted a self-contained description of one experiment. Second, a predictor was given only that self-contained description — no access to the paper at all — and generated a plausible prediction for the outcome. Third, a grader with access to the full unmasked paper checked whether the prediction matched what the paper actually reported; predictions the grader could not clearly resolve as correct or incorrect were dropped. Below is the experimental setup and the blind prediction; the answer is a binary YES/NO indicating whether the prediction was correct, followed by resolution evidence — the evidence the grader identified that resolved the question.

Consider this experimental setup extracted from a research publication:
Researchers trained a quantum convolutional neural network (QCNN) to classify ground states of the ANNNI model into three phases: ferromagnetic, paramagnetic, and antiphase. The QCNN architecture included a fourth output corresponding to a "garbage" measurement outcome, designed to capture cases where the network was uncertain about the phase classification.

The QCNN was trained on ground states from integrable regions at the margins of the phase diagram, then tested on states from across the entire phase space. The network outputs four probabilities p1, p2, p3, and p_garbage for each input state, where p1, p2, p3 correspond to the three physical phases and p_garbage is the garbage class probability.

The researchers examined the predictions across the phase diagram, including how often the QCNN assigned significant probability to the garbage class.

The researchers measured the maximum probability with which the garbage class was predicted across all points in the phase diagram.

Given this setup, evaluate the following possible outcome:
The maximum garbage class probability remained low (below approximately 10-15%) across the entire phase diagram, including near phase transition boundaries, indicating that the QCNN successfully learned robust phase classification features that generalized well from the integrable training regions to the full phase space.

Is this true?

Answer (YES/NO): YES